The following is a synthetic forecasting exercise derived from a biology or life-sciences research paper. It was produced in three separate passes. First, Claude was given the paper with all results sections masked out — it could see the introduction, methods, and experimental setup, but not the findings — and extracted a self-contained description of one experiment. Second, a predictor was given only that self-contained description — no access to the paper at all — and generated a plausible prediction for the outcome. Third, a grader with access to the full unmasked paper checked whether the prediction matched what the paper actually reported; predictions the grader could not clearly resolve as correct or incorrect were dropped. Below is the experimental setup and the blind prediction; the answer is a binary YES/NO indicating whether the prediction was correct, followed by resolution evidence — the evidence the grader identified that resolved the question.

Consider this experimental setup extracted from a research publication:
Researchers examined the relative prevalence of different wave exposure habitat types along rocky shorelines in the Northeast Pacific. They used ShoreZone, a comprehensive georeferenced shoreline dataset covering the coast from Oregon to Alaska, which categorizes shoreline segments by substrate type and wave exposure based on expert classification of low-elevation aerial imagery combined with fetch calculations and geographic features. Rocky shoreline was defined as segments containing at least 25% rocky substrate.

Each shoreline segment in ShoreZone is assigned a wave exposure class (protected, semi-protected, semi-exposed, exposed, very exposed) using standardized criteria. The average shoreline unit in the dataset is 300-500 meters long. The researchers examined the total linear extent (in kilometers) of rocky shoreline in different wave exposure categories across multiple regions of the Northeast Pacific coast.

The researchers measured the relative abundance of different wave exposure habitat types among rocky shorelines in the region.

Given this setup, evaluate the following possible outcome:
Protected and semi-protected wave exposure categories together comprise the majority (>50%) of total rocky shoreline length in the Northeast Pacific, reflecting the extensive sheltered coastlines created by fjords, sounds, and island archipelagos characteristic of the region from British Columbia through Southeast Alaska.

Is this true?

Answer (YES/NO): YES